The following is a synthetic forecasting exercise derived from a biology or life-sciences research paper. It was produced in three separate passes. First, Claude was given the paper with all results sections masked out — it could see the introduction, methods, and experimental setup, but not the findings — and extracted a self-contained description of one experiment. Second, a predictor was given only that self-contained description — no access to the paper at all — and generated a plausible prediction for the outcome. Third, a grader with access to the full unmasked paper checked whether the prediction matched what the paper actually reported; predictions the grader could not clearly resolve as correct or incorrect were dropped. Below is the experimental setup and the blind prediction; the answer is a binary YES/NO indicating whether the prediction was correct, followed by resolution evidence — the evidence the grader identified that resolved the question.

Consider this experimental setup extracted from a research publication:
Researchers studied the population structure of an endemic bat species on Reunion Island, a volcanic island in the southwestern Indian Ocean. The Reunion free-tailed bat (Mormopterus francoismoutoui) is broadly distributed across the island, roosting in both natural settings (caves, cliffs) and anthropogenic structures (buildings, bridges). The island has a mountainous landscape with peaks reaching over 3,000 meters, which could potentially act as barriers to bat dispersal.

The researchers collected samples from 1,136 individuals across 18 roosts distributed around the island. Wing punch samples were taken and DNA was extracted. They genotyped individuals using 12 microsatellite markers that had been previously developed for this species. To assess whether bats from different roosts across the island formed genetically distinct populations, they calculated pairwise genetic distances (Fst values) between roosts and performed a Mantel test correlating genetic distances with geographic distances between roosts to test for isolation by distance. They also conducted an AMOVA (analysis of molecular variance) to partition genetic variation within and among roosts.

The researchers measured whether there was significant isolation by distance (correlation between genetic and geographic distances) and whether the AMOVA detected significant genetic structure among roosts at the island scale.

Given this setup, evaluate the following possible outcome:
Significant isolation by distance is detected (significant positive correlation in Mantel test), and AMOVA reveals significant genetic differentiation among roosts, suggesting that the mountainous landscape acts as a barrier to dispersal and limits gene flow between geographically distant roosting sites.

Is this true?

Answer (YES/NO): NO